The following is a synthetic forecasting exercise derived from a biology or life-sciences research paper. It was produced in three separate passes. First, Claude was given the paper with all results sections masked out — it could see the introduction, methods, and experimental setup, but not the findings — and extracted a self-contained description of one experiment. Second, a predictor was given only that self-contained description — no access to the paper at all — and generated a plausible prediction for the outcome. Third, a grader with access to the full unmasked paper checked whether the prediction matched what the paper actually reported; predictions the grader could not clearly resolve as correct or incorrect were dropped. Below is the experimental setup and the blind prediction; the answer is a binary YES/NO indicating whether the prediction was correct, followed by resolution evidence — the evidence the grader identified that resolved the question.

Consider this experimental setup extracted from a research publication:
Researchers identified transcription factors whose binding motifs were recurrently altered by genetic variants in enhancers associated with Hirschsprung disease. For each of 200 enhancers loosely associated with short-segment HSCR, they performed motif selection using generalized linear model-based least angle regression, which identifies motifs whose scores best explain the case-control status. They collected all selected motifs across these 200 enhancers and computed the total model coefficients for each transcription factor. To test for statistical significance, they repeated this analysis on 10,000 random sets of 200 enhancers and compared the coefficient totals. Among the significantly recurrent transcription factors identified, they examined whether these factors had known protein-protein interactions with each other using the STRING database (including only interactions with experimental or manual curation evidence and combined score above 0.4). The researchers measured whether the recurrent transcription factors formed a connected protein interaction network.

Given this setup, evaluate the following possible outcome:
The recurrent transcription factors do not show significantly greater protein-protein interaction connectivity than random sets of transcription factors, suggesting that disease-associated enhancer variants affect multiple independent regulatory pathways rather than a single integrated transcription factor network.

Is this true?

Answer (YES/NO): NO